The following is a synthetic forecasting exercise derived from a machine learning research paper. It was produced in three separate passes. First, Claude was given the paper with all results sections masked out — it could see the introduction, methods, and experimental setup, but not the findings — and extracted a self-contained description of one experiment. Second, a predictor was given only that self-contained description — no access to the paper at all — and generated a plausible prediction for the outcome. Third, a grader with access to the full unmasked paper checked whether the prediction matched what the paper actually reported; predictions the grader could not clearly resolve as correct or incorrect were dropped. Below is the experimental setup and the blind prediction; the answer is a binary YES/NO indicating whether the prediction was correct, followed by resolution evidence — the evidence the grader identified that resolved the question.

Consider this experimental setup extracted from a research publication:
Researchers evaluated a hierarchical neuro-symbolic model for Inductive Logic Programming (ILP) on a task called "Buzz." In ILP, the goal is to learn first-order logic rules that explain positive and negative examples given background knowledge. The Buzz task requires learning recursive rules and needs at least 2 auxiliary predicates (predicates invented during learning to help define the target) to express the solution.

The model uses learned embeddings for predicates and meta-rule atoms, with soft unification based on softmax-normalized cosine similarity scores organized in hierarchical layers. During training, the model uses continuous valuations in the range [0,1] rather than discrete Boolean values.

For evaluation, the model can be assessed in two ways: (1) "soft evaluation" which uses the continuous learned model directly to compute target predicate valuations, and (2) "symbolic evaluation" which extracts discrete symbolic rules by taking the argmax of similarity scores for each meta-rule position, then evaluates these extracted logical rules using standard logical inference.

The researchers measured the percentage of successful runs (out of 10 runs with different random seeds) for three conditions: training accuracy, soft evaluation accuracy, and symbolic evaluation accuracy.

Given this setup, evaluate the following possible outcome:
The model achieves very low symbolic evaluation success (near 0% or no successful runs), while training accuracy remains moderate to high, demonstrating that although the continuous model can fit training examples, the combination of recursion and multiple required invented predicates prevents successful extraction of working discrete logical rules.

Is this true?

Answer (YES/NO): NO